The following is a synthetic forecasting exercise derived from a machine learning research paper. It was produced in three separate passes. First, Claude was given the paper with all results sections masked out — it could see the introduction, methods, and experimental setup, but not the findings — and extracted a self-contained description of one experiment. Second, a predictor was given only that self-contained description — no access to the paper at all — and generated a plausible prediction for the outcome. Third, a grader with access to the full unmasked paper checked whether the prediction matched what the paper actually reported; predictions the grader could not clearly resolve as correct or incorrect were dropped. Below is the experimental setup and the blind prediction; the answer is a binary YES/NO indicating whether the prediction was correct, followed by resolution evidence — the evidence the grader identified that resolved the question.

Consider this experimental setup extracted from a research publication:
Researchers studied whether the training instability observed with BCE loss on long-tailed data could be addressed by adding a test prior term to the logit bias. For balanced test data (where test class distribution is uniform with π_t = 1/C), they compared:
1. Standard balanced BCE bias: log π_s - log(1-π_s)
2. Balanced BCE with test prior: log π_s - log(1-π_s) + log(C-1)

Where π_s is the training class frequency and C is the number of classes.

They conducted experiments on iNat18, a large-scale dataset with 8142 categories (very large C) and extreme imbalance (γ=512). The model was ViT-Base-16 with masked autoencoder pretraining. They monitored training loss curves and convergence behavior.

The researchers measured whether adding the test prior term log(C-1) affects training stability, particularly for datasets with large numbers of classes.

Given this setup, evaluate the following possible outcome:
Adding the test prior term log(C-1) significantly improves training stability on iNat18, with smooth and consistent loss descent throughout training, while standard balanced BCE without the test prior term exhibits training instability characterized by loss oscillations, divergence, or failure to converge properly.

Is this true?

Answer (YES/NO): YES